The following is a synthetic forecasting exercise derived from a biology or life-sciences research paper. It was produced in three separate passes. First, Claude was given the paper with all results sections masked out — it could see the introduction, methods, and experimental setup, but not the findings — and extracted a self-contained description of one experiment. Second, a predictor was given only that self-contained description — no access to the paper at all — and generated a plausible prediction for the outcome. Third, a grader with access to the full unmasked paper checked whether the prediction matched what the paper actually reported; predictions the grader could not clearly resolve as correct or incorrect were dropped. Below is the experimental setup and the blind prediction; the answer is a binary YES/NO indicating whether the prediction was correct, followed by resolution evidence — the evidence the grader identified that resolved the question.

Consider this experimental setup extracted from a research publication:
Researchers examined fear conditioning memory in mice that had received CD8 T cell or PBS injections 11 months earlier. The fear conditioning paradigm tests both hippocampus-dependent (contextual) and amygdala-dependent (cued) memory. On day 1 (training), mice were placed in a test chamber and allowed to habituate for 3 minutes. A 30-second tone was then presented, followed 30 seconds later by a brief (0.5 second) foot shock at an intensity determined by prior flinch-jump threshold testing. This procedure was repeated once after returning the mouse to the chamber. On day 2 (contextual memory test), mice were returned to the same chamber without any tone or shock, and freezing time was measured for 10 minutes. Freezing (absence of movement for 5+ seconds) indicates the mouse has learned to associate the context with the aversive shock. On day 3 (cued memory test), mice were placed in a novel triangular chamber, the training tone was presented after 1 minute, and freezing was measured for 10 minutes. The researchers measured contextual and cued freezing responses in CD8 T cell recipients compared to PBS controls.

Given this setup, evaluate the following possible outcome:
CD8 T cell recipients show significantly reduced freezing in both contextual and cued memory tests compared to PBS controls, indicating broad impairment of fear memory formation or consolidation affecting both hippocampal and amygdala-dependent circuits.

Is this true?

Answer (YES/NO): YES